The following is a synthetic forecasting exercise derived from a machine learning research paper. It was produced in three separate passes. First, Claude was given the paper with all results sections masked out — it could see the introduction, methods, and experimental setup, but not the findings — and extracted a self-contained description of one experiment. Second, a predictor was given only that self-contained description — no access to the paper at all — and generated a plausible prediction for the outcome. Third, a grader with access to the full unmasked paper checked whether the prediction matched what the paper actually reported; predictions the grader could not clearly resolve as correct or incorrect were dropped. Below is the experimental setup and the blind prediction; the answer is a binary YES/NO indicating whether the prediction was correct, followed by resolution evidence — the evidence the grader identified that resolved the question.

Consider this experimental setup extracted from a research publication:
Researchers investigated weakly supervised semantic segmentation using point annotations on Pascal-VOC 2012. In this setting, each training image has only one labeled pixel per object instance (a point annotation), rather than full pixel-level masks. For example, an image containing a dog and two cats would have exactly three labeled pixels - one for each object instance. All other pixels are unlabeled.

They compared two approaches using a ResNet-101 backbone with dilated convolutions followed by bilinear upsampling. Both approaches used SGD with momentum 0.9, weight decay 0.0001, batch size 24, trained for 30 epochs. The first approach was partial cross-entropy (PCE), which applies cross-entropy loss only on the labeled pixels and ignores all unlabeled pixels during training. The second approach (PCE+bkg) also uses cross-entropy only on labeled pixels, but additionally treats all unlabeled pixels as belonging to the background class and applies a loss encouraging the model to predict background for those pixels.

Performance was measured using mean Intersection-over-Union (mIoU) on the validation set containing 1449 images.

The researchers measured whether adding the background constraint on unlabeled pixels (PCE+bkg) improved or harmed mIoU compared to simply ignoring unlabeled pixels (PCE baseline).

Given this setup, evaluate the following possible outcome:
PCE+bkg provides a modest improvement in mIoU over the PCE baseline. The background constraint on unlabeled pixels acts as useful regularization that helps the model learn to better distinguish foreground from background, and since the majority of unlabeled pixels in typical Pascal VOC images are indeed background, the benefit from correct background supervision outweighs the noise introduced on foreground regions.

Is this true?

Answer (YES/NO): NO